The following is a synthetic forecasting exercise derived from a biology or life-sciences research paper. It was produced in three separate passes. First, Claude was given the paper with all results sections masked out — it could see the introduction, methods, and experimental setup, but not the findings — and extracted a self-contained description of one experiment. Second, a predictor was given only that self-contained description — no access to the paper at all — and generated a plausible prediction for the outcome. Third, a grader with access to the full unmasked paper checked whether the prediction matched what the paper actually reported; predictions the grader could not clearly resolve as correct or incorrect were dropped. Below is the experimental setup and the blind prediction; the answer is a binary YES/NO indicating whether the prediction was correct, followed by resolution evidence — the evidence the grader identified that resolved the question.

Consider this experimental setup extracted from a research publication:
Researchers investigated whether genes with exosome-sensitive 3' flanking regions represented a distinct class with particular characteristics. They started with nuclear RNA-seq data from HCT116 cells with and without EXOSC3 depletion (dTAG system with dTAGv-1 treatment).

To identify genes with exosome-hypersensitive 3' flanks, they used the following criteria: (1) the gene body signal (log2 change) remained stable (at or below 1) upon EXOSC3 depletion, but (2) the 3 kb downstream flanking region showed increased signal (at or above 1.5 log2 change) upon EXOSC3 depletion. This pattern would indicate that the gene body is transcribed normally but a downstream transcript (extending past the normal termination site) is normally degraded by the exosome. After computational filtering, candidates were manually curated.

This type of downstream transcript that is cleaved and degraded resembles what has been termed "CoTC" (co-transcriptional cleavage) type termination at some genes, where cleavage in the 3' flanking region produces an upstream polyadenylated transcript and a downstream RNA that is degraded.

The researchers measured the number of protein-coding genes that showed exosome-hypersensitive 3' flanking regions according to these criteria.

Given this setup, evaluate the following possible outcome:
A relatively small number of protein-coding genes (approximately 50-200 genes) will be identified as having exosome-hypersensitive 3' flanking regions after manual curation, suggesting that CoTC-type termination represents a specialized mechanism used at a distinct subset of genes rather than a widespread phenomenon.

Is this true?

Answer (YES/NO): NO